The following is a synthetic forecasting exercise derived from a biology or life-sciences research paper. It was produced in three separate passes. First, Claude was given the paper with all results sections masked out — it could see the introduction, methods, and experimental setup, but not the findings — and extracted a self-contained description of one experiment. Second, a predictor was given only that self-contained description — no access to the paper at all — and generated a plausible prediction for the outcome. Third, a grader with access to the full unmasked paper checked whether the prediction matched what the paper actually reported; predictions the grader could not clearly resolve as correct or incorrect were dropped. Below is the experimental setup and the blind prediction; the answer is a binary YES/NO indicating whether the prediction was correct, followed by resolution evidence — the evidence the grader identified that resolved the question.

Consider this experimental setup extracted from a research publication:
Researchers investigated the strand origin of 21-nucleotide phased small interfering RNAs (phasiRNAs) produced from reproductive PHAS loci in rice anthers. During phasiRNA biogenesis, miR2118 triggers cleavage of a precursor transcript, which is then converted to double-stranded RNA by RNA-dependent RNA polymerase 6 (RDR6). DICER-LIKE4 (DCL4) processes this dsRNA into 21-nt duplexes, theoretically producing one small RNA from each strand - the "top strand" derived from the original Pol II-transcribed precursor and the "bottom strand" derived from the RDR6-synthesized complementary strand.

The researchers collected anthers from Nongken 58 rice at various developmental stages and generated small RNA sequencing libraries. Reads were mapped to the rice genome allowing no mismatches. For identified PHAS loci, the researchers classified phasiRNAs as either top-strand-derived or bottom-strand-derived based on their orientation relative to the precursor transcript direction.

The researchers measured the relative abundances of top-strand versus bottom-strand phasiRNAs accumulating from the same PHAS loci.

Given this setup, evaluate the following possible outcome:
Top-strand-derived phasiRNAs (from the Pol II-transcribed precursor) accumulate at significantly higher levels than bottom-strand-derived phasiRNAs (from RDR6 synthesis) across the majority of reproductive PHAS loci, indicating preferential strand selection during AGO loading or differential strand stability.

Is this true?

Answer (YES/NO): YES